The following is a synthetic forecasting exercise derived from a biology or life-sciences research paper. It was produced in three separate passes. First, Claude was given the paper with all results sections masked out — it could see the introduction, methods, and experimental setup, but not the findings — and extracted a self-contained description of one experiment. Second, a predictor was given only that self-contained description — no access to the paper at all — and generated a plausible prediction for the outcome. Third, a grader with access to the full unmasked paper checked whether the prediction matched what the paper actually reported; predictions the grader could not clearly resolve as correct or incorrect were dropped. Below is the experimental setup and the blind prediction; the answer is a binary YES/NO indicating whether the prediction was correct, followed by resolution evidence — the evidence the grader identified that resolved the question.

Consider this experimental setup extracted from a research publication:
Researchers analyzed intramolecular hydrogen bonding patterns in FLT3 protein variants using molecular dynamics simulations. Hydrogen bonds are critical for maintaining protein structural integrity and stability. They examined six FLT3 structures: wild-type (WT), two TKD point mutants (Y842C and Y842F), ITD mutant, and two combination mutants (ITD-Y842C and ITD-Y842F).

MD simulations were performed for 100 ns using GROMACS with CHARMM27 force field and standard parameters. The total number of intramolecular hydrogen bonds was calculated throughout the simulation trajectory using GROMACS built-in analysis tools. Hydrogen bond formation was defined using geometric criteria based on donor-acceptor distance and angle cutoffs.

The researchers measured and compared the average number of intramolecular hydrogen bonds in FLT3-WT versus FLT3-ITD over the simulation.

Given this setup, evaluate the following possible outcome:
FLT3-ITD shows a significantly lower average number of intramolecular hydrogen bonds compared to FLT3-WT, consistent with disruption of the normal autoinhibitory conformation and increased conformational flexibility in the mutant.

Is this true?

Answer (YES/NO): NO